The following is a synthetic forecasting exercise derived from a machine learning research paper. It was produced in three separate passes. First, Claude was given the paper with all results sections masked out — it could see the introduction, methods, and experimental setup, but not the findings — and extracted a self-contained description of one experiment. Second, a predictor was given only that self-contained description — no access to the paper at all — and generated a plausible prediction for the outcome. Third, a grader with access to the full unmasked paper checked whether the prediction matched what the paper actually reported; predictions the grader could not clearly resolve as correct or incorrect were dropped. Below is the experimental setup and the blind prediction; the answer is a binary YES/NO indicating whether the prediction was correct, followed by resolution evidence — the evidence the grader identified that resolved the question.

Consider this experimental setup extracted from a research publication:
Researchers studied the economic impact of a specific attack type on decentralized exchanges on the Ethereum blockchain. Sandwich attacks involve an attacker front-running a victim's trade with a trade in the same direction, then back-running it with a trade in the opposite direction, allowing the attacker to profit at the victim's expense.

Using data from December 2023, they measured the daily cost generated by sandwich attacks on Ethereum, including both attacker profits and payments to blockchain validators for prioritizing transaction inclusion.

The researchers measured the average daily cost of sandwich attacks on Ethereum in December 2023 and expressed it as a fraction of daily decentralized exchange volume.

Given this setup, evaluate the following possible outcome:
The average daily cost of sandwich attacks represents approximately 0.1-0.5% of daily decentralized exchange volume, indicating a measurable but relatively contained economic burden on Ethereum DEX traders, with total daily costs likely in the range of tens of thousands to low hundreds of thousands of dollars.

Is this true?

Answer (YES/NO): NO